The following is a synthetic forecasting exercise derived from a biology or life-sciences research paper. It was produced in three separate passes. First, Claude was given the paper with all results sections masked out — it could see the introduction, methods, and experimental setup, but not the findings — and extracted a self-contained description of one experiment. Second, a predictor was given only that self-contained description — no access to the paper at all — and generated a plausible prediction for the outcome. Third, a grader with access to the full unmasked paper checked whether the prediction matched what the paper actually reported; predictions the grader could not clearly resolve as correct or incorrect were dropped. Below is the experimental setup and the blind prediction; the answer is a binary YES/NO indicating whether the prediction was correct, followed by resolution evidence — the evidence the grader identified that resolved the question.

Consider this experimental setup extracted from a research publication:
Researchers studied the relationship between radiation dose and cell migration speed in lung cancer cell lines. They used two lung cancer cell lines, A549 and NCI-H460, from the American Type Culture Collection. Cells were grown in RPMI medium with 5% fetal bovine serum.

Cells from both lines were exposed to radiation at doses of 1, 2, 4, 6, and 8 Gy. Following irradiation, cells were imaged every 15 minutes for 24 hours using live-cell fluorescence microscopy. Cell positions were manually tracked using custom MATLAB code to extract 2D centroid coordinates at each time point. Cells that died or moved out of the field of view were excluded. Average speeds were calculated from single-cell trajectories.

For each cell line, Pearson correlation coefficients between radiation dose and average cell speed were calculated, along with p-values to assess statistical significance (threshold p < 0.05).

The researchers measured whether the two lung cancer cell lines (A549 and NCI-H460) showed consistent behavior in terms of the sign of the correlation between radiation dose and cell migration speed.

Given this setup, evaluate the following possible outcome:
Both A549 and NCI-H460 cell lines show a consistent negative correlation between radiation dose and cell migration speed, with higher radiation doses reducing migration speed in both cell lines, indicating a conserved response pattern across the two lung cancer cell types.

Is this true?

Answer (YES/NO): NO